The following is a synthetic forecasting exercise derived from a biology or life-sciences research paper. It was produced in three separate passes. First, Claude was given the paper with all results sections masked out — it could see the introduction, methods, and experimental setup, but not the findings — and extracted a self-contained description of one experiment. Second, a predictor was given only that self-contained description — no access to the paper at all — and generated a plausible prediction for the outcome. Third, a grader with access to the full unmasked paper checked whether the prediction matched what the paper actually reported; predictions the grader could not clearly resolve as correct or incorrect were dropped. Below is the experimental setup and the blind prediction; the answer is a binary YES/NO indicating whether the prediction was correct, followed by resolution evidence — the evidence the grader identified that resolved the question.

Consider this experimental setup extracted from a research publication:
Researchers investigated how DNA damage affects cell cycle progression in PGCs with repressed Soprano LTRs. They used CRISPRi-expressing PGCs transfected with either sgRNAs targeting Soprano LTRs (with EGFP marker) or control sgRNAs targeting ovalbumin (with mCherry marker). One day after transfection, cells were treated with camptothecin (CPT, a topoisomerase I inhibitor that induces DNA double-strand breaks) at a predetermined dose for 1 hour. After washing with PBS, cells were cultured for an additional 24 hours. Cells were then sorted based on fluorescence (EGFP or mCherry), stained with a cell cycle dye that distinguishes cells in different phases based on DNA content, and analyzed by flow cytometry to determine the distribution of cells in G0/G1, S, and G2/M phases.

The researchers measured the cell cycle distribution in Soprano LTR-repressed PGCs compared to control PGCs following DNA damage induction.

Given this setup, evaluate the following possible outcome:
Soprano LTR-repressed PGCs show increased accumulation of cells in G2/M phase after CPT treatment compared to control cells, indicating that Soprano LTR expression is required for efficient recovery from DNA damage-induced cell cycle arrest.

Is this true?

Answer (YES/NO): YES